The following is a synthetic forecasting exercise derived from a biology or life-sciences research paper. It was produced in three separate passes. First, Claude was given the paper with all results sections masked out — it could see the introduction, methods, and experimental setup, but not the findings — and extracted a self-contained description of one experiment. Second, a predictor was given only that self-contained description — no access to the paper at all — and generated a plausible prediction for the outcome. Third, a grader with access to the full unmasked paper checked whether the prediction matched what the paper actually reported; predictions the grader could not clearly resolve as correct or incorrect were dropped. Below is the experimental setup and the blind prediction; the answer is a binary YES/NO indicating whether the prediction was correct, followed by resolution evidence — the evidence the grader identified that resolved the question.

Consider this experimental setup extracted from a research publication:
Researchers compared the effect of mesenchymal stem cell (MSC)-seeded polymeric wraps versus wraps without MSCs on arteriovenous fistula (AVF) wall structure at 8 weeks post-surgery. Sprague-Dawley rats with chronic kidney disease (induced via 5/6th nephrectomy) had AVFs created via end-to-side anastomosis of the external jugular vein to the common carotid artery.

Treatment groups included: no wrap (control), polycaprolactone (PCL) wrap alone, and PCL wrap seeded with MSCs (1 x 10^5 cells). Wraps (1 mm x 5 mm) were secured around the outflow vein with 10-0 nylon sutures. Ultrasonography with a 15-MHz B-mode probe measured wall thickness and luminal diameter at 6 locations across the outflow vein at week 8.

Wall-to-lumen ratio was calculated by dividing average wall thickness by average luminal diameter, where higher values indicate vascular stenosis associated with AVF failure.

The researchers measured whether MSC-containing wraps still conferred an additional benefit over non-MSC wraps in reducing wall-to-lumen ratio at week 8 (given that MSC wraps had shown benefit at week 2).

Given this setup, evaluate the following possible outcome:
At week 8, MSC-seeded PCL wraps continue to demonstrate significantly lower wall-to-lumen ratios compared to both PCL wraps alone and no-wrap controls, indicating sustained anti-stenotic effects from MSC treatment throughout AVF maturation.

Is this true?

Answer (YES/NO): NO